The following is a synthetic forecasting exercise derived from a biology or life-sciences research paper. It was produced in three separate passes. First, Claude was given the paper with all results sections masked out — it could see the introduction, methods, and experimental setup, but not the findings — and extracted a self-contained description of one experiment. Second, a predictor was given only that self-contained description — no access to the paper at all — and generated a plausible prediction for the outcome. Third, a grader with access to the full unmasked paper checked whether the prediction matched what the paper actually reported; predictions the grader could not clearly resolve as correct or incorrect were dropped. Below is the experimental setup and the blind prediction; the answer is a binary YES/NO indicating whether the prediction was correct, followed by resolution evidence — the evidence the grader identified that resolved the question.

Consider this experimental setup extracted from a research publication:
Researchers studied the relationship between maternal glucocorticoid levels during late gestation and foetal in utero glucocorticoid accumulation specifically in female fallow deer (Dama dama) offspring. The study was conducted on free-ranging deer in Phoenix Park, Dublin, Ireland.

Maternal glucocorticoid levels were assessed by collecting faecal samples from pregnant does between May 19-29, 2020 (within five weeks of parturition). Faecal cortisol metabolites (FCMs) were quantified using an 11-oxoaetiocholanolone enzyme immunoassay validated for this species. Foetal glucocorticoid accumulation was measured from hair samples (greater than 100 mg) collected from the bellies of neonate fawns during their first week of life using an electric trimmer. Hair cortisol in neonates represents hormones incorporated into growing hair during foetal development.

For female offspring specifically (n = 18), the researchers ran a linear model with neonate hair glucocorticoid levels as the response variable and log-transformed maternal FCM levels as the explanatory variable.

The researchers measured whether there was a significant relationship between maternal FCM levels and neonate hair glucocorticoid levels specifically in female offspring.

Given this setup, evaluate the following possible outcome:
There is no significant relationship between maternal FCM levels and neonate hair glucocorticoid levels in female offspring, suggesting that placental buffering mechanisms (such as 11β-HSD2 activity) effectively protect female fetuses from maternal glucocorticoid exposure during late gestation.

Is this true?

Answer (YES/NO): NO